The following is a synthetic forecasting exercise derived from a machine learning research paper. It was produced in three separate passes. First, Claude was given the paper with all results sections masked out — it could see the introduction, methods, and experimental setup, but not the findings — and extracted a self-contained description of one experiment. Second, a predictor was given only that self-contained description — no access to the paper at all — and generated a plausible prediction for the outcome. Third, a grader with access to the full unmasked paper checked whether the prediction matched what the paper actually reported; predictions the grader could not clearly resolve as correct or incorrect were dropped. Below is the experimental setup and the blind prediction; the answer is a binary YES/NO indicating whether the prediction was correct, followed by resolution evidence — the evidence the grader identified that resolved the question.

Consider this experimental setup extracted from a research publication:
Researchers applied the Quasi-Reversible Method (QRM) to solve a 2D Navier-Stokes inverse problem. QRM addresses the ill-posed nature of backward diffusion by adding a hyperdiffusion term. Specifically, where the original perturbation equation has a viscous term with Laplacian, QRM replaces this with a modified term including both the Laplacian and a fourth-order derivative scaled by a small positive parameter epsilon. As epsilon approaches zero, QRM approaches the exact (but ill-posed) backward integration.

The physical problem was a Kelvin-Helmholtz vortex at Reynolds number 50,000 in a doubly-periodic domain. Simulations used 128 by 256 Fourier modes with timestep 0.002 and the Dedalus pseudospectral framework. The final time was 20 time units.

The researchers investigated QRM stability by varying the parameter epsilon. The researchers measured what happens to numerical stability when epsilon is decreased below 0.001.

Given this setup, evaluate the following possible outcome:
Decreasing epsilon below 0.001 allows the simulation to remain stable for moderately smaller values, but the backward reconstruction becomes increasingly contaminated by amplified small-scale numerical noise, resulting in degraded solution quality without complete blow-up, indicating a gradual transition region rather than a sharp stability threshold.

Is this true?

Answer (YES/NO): NO